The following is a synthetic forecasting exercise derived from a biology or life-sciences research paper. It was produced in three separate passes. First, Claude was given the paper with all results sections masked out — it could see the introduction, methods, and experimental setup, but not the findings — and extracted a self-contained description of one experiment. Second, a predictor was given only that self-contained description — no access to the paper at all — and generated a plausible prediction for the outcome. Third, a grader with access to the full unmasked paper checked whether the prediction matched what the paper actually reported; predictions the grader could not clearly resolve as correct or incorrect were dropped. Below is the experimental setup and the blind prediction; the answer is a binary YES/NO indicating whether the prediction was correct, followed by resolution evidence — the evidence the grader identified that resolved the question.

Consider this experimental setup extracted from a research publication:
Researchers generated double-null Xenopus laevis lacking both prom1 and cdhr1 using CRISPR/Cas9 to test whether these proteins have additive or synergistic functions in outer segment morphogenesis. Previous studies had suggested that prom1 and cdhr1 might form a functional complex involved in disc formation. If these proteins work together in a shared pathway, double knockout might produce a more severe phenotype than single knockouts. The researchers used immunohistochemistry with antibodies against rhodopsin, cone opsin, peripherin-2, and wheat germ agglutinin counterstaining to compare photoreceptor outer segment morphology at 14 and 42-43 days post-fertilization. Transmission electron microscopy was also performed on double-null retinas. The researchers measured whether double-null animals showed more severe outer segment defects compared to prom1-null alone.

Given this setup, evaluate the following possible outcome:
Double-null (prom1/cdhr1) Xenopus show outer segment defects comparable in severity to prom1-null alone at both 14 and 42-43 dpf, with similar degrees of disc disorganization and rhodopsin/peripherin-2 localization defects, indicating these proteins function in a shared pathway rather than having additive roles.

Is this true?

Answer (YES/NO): NO